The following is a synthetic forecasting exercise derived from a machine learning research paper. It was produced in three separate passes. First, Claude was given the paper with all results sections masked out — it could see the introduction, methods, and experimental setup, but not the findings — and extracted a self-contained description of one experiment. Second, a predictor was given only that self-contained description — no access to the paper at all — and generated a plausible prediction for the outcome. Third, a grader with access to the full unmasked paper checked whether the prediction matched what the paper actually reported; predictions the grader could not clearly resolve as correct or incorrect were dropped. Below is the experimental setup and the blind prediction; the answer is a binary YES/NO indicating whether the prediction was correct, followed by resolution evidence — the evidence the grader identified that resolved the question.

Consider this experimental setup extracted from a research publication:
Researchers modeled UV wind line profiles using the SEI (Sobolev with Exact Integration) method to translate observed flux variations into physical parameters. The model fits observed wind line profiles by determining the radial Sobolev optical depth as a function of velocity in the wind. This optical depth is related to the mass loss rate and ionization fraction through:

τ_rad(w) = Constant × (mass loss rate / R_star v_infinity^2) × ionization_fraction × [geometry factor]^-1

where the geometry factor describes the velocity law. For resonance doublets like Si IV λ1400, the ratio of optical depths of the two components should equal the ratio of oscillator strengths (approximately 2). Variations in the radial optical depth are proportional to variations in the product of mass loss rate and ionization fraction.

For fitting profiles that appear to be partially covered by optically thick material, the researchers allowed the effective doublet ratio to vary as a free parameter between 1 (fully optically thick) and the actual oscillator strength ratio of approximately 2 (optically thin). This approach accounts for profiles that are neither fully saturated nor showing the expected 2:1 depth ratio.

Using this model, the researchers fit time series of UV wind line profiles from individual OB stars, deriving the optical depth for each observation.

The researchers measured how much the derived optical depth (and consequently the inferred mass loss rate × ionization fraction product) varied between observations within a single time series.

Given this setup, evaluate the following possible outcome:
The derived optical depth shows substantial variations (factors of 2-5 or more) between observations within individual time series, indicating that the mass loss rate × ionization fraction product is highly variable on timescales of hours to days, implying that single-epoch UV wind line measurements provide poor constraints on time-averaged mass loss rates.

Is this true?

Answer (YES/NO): YES